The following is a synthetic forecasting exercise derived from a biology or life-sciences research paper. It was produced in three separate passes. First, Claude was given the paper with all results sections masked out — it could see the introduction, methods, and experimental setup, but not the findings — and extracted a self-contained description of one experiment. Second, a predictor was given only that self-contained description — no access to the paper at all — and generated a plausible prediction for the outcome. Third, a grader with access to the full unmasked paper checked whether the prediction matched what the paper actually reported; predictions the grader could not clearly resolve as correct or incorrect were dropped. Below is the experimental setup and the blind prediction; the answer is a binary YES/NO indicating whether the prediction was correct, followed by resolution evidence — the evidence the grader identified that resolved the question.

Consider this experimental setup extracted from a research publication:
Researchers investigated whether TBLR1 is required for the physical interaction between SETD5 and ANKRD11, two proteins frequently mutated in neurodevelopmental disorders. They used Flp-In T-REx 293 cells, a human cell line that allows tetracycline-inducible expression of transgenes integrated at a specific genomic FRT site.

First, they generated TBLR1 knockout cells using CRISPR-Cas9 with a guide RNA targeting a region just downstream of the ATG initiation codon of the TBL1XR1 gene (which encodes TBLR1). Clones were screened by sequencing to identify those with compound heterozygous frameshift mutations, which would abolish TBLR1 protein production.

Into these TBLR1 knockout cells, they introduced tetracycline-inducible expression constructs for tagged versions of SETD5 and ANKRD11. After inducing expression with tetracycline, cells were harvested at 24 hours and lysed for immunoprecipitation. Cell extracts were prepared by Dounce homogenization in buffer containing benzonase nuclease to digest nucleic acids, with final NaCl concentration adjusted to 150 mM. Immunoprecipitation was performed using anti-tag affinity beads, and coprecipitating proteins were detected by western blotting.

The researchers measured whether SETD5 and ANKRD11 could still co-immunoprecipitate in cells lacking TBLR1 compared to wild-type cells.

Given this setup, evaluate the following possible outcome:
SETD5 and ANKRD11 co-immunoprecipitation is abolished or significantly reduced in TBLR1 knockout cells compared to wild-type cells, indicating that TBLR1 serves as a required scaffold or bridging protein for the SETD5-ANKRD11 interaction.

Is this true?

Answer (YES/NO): YES